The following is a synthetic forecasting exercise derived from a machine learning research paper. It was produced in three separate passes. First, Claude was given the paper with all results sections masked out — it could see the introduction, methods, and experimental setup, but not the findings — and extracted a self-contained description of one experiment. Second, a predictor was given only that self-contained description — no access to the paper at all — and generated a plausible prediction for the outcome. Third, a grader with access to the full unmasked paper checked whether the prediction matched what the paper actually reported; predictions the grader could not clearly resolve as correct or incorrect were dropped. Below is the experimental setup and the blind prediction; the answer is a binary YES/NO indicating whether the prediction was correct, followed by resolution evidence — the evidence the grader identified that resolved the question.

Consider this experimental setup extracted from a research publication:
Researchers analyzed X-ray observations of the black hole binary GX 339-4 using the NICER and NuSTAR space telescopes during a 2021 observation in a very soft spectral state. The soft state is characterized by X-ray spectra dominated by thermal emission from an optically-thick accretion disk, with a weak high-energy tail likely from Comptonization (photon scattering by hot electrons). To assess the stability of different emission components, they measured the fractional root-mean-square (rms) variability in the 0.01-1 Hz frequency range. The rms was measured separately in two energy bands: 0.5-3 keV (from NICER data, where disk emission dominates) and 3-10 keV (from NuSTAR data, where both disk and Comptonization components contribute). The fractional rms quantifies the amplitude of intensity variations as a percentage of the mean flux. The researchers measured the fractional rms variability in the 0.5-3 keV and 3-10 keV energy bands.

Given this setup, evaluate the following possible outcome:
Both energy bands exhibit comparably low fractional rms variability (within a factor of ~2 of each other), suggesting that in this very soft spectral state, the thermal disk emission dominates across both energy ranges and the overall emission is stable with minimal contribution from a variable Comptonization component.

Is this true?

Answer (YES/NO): NO